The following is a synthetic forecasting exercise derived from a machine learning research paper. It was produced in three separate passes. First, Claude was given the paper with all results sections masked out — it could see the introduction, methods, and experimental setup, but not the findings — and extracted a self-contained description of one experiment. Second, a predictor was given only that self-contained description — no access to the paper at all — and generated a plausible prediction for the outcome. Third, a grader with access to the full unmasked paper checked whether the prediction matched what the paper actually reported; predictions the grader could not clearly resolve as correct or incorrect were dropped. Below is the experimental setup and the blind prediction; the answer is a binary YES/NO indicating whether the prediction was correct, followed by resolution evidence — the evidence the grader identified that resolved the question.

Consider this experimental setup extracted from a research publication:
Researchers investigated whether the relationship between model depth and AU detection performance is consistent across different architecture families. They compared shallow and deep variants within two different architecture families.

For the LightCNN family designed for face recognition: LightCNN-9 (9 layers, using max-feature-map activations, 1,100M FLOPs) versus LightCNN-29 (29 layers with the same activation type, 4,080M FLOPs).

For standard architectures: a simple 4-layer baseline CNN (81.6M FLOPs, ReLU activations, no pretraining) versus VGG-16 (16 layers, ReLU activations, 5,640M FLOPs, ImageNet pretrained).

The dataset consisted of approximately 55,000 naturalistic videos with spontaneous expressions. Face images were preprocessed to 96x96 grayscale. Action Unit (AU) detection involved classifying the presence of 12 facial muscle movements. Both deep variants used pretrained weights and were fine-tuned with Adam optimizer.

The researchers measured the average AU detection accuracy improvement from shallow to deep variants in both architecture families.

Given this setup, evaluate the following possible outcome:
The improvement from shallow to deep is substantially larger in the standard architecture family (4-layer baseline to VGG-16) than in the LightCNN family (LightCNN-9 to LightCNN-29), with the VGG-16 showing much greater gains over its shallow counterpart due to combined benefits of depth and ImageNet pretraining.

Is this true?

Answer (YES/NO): YES